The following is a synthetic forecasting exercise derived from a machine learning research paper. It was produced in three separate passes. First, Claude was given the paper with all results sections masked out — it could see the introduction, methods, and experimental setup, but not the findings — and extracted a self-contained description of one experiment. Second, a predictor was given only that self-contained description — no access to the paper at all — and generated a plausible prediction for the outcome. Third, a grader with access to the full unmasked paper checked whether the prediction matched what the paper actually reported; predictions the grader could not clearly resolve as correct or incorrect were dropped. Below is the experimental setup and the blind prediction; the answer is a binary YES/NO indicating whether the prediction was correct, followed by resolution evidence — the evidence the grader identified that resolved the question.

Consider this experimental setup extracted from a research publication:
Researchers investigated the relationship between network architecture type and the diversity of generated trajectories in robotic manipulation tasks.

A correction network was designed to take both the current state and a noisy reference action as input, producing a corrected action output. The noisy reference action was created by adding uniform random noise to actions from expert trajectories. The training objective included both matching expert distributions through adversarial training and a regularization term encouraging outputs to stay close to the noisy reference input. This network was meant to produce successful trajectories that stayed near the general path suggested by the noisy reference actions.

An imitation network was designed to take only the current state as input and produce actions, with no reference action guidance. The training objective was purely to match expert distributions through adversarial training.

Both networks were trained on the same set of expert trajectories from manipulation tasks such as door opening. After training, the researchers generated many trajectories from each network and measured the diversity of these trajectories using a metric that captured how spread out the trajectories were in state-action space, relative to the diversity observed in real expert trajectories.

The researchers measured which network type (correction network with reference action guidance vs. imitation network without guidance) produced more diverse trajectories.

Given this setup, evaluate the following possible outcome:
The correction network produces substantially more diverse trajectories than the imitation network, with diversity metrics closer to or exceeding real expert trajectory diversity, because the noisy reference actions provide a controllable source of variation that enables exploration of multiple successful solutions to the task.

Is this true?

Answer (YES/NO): NO